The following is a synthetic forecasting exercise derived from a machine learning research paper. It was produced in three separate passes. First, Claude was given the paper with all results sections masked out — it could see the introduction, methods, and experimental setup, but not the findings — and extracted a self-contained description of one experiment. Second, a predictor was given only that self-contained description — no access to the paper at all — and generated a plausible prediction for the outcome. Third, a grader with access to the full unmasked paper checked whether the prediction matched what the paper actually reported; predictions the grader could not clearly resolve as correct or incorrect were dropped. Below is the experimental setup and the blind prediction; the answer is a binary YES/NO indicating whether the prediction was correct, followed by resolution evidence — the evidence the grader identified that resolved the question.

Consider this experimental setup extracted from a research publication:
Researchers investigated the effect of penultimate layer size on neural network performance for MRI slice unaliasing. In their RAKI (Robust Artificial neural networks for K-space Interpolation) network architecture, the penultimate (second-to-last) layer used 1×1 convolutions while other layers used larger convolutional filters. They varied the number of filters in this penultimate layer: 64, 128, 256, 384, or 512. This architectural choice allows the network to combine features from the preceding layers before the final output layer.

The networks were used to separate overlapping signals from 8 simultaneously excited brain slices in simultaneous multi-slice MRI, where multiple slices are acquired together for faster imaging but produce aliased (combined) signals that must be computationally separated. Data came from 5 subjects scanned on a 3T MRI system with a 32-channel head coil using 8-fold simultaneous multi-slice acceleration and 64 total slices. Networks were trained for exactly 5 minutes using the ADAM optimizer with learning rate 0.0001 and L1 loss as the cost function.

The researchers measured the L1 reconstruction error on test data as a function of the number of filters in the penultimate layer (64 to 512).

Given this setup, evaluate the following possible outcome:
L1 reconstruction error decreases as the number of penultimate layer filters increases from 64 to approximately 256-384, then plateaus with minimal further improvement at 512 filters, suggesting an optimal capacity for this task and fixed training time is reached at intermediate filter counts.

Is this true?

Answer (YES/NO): NO